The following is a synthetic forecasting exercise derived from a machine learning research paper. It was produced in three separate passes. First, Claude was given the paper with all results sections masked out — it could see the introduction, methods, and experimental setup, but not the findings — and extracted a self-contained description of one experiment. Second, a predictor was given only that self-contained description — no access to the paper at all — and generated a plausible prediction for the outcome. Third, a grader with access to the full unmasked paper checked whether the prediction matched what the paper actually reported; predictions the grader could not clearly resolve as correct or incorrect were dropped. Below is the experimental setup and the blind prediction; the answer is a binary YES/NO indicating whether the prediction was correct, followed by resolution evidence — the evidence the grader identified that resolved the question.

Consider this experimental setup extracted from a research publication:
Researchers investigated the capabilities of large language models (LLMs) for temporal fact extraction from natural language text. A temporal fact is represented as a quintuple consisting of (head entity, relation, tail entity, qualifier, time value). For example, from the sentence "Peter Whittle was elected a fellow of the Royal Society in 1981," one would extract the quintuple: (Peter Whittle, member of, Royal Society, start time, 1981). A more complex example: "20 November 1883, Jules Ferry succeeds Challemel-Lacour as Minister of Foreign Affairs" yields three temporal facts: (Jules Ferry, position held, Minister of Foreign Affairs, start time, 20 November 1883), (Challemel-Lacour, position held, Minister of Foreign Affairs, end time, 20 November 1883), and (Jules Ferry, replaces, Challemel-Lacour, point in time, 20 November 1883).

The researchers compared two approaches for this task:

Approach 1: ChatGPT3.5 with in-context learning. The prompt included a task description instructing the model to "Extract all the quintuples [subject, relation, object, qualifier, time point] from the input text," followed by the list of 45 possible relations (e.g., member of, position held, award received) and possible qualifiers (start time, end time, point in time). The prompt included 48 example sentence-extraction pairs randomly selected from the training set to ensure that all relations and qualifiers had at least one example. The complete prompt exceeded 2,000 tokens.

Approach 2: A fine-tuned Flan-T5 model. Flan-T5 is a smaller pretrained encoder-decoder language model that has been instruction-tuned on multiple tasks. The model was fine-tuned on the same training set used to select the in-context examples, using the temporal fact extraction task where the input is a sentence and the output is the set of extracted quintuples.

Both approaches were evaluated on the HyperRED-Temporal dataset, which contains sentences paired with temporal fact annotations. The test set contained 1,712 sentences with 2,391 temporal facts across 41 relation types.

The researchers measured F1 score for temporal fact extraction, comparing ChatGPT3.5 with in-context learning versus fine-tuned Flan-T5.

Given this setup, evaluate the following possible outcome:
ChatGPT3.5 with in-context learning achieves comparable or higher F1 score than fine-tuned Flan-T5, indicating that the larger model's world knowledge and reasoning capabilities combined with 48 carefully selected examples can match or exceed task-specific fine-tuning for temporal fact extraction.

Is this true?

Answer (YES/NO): NO